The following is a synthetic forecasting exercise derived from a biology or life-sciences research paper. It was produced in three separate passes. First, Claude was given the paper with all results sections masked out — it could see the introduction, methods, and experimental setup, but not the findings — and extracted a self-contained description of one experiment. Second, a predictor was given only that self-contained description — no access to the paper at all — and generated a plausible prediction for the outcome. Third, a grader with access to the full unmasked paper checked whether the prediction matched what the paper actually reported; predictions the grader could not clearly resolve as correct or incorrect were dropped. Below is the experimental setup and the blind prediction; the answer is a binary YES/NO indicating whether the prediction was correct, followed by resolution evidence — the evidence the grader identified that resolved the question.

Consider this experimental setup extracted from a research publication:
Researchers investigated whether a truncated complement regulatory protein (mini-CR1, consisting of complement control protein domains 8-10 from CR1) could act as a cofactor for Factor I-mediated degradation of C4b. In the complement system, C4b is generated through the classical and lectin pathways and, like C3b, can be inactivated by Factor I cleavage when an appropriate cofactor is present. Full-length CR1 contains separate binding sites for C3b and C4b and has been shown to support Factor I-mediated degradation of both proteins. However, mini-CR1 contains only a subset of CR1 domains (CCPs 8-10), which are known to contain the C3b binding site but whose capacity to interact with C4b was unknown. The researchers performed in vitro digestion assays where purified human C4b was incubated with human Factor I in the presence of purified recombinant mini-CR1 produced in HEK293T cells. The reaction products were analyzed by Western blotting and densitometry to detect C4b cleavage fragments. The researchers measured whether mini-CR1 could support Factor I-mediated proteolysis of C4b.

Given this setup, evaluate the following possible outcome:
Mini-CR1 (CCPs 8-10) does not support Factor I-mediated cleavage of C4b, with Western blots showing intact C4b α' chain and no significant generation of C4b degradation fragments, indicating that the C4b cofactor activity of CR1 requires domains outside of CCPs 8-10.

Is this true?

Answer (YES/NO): NO